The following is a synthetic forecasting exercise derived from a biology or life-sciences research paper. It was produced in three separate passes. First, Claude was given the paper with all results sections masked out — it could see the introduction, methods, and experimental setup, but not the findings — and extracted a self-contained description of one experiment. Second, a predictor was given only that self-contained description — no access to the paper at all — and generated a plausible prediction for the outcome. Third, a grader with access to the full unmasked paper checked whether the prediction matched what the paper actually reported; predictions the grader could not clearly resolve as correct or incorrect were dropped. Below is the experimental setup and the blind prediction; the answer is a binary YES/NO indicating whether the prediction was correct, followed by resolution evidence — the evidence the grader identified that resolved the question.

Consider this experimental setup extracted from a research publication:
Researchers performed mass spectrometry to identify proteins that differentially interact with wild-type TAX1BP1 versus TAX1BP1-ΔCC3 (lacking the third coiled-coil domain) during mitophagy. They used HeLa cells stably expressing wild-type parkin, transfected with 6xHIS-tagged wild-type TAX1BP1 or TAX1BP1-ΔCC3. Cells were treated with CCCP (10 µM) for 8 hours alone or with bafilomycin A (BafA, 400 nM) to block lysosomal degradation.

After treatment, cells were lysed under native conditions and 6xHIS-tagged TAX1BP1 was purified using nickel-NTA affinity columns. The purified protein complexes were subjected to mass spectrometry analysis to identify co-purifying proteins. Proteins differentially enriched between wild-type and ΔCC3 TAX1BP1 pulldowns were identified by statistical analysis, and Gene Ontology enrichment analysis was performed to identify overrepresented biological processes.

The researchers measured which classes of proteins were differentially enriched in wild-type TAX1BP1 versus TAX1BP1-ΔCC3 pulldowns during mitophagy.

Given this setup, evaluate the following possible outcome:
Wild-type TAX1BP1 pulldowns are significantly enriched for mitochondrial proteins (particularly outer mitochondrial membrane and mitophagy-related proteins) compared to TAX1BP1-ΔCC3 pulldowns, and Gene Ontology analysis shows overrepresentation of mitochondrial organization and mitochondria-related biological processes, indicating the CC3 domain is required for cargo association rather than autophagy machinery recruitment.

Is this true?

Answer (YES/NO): NO